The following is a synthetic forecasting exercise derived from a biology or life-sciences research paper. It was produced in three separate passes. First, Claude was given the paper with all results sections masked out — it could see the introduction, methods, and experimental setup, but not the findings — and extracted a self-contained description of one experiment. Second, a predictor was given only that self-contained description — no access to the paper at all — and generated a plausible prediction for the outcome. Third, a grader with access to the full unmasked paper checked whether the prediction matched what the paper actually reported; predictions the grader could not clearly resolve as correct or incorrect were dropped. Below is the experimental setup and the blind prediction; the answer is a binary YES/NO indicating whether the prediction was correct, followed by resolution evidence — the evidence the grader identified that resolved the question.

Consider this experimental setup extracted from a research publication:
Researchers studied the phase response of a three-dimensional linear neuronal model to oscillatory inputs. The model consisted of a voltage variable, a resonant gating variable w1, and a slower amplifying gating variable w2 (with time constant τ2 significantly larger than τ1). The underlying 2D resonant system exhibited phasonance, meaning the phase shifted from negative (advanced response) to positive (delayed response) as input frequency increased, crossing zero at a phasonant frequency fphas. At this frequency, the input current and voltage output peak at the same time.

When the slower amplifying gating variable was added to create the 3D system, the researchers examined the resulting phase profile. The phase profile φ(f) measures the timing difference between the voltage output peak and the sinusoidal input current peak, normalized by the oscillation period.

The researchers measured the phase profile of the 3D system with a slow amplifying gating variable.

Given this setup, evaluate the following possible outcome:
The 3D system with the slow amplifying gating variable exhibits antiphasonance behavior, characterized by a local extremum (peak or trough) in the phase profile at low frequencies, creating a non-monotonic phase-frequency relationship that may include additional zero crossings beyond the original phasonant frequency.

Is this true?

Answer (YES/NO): YES